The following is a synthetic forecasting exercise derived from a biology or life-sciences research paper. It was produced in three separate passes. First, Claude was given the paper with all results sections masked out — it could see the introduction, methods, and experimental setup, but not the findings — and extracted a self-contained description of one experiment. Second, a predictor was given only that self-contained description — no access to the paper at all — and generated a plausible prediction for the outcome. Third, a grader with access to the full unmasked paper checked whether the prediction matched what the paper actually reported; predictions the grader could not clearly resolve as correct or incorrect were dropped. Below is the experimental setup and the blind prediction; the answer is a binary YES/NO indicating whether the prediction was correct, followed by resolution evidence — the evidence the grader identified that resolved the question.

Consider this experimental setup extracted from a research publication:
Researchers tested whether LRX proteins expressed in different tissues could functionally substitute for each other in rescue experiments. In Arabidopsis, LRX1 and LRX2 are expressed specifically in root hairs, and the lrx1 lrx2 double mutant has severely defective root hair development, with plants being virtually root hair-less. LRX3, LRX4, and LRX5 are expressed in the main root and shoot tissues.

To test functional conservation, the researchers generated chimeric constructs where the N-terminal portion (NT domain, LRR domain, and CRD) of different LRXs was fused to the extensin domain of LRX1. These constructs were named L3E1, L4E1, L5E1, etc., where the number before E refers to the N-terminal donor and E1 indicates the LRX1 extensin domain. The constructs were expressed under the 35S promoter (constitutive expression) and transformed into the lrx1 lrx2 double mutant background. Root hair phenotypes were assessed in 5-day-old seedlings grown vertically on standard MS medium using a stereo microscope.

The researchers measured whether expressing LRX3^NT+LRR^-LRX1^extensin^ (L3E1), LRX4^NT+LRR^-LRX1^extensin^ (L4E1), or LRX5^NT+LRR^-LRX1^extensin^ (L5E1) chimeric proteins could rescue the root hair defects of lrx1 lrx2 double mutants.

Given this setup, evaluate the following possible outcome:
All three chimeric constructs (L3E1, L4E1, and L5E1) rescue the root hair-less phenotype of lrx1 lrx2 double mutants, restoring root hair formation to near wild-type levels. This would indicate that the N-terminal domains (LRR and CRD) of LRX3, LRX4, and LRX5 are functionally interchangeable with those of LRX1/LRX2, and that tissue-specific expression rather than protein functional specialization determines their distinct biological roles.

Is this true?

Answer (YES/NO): YES